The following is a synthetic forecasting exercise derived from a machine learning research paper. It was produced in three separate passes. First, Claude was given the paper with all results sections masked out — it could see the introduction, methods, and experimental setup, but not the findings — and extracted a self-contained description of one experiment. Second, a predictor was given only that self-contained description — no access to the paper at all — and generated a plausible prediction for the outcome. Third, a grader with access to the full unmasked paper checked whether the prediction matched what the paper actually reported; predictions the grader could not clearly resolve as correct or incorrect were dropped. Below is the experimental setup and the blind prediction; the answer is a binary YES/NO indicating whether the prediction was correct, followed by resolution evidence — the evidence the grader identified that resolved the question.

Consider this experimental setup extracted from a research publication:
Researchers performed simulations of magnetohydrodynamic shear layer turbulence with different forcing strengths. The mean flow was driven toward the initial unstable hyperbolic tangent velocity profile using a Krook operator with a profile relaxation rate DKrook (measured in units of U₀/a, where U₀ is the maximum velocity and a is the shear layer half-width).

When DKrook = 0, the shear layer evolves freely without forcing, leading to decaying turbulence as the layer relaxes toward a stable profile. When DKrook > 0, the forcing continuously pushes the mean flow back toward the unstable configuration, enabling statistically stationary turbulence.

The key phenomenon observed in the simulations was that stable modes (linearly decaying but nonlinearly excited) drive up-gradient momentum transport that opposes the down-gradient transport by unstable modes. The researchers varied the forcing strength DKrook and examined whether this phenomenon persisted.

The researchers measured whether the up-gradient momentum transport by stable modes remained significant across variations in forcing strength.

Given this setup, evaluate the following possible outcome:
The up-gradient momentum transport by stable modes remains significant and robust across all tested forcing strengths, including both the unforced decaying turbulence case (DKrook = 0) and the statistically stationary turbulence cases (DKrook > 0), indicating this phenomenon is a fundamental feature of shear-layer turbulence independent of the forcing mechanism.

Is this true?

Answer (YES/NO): NO